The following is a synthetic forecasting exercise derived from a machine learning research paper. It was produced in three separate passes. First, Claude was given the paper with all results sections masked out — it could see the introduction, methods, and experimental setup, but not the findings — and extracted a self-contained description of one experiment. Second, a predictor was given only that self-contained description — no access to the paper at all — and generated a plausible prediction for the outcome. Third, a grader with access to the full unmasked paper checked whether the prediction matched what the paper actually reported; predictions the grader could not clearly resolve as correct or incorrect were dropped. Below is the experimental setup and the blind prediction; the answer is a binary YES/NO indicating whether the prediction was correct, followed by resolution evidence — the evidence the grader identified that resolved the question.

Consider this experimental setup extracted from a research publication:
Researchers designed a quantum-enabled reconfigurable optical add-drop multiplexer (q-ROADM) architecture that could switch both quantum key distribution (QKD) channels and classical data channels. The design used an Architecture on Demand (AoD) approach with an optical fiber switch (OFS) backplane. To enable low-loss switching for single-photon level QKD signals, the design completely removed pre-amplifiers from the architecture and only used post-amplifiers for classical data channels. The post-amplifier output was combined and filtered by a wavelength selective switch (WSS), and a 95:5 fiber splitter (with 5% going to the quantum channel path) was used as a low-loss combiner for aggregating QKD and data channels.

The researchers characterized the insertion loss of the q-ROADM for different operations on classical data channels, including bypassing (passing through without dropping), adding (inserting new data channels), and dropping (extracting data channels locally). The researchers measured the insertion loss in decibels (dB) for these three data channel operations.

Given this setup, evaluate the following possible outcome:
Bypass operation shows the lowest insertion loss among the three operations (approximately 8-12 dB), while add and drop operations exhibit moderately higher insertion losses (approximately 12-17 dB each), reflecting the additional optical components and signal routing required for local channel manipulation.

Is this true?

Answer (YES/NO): NO